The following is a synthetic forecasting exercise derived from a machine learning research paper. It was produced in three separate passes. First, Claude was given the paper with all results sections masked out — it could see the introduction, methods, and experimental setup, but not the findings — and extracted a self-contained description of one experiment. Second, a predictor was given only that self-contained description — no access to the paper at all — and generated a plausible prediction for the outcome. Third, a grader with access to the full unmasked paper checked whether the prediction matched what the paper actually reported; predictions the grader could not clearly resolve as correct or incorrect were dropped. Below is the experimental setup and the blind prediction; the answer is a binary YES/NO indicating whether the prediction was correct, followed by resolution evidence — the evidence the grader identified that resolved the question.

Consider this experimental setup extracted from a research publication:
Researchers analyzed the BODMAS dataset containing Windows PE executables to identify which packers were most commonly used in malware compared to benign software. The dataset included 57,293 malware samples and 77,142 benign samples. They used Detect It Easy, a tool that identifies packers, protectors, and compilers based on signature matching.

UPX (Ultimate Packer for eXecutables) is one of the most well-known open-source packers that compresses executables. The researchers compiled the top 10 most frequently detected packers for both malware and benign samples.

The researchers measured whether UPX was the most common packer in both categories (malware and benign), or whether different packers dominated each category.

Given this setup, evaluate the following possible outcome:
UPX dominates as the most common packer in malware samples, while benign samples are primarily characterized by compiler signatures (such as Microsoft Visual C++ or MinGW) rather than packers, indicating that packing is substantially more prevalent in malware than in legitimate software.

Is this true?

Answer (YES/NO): NO